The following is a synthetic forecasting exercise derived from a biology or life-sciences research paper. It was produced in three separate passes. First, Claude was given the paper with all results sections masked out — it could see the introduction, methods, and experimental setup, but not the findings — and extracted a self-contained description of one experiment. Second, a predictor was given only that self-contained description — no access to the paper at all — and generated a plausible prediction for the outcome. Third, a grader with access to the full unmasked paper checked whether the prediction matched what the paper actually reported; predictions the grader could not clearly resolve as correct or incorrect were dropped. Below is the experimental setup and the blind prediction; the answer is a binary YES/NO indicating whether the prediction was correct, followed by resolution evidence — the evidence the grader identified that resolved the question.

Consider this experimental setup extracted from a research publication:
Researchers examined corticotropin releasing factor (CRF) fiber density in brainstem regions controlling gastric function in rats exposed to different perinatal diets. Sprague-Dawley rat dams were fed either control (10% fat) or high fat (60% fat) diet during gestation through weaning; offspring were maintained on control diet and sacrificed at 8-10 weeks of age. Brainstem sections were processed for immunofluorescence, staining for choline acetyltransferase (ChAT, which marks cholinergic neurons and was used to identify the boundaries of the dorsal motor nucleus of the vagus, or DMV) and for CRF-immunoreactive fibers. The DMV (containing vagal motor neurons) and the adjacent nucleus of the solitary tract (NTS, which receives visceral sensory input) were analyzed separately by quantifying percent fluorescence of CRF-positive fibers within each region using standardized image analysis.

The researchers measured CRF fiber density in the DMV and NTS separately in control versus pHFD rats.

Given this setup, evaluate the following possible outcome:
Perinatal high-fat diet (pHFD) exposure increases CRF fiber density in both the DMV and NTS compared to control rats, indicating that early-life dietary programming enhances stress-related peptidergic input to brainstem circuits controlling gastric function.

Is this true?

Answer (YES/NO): NO